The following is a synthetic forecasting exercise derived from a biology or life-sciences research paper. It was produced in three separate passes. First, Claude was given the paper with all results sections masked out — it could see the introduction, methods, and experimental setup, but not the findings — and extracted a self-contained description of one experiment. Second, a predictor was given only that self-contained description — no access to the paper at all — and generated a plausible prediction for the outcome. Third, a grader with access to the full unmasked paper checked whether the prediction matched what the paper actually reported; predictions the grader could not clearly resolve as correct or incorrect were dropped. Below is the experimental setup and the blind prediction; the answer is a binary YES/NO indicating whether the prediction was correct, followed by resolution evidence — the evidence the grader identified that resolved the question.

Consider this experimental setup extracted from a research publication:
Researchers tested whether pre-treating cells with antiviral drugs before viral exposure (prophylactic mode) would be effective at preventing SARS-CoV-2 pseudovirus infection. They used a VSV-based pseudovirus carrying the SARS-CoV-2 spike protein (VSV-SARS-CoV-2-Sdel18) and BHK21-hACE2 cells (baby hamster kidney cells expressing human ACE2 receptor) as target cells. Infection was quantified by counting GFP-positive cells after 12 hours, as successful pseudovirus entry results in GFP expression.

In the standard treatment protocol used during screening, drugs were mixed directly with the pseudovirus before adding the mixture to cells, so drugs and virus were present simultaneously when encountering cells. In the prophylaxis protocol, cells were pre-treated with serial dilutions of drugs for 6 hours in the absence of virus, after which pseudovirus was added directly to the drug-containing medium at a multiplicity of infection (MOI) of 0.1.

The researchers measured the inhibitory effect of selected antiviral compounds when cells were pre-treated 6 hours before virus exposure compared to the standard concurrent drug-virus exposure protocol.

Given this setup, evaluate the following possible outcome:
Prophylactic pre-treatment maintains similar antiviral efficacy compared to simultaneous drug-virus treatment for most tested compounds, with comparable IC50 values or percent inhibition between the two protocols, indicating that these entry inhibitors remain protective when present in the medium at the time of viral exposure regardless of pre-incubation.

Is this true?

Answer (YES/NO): NO